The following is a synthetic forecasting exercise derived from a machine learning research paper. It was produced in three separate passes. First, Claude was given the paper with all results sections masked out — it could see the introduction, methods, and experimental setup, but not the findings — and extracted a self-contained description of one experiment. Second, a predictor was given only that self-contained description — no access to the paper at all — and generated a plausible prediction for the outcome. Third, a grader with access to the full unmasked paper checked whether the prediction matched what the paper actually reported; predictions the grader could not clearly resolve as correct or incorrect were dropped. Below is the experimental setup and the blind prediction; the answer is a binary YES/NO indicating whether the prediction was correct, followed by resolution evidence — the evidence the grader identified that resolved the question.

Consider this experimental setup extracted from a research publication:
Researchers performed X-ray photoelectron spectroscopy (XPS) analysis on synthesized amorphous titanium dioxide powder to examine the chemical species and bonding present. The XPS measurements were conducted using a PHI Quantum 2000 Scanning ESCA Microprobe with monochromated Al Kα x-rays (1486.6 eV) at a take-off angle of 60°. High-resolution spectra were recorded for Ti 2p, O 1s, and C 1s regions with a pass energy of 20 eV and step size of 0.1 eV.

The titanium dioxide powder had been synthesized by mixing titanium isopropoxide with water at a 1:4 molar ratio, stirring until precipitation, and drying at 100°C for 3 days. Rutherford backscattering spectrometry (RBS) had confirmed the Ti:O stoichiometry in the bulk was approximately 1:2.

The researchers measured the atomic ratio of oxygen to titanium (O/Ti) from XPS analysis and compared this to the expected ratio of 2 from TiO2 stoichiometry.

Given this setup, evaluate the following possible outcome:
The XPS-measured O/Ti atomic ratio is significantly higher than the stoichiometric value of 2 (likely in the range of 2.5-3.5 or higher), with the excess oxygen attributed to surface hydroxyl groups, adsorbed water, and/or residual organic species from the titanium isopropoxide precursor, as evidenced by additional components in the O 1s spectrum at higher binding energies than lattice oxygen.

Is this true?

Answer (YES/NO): YES